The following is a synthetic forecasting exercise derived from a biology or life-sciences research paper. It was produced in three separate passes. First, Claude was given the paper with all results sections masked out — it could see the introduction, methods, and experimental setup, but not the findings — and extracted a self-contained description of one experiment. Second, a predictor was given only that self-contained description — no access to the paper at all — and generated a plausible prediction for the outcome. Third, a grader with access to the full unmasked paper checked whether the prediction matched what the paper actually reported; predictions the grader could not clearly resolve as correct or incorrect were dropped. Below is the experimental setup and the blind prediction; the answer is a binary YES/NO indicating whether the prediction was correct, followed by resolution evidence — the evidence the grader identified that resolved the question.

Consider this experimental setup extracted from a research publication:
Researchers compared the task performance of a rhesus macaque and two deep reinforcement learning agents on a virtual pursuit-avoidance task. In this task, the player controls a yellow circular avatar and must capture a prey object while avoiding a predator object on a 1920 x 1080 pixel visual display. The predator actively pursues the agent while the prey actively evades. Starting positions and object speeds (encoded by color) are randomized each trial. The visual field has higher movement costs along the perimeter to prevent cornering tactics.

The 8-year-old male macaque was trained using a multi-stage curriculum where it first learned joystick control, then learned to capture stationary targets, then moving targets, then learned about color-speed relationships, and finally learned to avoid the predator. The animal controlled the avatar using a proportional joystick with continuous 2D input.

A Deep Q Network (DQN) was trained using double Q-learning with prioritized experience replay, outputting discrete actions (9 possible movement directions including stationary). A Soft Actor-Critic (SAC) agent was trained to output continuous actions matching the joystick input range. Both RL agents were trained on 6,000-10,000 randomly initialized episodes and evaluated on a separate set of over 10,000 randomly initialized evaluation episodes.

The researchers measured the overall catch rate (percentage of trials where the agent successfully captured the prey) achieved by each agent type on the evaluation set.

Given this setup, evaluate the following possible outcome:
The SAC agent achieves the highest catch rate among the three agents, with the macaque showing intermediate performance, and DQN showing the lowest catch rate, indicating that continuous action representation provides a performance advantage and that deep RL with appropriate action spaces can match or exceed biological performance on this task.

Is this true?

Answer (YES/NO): NO